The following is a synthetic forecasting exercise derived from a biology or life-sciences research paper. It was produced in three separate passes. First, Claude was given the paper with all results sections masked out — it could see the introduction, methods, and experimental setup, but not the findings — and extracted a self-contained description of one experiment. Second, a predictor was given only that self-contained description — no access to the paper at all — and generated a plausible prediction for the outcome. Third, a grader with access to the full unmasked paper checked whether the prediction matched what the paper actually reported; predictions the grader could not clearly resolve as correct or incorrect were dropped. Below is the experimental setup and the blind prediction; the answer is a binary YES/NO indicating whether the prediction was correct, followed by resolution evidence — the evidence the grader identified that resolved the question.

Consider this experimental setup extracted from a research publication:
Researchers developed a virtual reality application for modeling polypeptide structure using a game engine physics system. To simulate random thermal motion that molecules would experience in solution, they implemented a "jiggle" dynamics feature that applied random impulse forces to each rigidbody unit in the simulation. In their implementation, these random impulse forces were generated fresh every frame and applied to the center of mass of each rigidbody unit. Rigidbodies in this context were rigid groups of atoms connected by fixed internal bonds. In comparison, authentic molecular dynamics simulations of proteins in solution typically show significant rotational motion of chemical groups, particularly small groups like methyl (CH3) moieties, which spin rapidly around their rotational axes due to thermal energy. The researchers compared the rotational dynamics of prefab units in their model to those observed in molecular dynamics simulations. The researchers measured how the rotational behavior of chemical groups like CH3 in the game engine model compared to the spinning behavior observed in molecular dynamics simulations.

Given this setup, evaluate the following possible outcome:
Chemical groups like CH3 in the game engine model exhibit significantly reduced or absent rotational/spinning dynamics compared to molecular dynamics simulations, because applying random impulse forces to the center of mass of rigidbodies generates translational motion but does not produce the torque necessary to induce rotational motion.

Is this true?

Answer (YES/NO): YES